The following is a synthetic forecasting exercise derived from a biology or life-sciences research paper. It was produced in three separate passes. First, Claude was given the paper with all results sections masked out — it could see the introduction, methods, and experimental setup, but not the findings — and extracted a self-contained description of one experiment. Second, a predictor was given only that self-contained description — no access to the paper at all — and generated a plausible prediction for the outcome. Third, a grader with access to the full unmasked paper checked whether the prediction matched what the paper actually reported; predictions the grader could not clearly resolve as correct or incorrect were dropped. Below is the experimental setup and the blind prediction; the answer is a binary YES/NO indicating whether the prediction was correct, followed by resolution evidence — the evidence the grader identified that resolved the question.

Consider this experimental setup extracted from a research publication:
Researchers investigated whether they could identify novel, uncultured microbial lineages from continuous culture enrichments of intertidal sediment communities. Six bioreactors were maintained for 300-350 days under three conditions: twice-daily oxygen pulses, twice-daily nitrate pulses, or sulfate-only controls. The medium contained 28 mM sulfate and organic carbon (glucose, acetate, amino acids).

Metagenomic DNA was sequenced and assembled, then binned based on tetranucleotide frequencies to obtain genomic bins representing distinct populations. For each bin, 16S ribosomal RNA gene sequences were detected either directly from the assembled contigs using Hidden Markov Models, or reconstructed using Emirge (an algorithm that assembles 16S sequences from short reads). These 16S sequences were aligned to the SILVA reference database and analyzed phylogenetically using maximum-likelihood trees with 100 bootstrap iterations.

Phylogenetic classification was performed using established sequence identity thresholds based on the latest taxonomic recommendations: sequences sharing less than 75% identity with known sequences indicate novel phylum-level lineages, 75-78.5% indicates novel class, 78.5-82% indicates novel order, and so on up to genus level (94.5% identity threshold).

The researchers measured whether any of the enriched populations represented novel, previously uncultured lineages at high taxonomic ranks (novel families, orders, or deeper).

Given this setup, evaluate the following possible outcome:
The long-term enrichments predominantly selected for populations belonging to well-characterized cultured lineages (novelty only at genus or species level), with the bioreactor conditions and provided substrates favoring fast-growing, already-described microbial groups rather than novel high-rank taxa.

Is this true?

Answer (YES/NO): NO